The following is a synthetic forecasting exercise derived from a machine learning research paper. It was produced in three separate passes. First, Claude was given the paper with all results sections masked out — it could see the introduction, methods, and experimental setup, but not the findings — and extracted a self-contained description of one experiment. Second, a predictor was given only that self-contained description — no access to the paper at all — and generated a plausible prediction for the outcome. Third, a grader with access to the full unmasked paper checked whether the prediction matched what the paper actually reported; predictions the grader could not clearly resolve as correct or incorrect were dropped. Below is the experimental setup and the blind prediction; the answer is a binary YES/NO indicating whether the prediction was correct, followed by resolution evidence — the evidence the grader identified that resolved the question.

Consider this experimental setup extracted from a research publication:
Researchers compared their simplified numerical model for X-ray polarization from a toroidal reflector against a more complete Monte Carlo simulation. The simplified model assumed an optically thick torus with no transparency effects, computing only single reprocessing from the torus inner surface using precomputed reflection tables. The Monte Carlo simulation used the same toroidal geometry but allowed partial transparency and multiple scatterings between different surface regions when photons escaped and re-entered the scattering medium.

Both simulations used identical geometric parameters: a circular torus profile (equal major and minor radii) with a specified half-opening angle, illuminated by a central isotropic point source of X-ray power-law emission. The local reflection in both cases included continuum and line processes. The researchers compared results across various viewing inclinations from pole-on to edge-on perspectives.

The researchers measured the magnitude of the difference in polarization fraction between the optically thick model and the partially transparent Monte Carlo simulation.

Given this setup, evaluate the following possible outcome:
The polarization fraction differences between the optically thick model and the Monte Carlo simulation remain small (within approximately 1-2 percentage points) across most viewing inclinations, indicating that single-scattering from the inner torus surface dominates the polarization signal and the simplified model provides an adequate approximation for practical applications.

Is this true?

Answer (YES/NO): NO